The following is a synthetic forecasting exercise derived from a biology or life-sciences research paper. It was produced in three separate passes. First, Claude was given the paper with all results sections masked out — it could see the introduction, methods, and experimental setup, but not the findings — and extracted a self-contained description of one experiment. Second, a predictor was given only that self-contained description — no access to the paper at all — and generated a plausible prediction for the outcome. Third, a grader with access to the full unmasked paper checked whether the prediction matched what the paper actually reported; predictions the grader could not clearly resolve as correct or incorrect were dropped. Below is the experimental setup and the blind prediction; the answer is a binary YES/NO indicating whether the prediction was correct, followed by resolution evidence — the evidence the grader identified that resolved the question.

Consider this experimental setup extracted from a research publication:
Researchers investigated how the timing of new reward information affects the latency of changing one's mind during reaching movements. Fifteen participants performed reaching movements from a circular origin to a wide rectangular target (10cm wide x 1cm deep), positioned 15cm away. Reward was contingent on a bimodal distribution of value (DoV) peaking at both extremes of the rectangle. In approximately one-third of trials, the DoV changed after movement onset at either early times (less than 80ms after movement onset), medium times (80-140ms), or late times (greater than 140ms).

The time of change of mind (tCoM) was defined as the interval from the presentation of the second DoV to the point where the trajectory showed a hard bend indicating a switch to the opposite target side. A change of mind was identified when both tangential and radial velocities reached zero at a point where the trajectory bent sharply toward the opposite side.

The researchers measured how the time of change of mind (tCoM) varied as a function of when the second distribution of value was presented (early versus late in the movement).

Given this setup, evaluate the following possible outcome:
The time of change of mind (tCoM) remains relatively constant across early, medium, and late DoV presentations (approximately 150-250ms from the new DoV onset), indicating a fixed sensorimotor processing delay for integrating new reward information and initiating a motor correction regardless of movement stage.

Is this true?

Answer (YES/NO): NO